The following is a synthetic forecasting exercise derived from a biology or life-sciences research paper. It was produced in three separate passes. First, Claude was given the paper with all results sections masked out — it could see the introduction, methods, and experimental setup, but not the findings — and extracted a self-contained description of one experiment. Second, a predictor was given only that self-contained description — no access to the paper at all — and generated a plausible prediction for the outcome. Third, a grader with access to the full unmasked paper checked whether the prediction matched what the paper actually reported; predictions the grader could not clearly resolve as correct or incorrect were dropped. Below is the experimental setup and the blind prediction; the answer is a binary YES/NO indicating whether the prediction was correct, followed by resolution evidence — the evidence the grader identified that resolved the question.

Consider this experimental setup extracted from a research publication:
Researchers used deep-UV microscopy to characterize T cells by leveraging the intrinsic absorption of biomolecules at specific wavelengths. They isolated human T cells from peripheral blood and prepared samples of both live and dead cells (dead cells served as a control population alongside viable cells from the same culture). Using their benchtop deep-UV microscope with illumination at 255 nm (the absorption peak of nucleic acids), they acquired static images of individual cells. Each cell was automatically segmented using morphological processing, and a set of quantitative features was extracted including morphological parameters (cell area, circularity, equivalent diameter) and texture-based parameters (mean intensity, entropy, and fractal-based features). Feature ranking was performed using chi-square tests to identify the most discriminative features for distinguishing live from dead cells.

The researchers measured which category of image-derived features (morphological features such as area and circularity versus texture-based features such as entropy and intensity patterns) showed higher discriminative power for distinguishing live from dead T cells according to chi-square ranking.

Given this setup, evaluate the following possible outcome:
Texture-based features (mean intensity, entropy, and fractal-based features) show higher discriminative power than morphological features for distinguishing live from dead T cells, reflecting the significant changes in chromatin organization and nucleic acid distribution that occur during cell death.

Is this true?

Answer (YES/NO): YES